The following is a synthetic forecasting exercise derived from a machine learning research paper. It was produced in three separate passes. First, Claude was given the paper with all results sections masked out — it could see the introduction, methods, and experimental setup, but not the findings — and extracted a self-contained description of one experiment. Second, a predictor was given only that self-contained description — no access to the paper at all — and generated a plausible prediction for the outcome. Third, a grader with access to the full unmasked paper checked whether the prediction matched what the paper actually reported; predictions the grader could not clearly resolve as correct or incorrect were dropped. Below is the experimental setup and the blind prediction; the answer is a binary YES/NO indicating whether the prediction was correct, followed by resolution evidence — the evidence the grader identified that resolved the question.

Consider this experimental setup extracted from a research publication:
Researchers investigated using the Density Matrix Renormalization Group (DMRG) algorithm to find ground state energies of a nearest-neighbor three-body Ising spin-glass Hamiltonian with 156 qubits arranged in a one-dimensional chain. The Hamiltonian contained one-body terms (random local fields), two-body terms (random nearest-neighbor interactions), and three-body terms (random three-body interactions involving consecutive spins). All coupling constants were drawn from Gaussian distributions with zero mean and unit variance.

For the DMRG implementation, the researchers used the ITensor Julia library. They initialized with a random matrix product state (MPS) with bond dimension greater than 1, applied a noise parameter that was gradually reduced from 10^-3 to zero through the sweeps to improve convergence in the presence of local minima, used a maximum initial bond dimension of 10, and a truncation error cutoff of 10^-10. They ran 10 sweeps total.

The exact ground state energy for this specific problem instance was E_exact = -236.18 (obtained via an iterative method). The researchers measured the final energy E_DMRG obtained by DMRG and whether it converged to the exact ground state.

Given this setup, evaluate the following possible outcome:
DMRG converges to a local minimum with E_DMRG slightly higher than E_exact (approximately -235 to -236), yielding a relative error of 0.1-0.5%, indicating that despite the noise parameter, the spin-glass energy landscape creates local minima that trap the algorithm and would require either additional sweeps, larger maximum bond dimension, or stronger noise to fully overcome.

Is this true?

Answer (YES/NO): NO